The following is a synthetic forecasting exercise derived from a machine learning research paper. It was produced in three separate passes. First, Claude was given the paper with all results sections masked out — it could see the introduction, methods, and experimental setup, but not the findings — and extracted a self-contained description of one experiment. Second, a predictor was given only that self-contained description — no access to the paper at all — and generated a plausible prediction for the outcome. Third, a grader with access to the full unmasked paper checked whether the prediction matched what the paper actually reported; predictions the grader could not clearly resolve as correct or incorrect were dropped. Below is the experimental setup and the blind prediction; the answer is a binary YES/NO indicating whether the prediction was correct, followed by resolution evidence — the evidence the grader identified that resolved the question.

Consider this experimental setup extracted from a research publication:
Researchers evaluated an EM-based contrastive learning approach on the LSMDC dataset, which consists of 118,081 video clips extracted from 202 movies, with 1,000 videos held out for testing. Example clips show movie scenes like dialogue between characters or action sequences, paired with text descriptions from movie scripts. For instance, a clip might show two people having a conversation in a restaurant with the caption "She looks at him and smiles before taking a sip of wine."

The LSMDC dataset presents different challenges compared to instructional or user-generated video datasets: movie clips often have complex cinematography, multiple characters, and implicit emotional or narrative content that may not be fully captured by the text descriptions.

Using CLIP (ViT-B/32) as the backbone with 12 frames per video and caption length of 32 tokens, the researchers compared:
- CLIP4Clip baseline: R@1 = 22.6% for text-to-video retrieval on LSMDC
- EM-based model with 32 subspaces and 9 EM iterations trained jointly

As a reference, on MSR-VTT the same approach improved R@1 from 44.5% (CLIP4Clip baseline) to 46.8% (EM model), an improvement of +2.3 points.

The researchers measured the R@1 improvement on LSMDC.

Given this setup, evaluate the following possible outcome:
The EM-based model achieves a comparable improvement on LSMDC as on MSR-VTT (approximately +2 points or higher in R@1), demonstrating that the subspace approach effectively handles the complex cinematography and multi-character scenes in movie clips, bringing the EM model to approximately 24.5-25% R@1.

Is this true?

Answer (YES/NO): NO